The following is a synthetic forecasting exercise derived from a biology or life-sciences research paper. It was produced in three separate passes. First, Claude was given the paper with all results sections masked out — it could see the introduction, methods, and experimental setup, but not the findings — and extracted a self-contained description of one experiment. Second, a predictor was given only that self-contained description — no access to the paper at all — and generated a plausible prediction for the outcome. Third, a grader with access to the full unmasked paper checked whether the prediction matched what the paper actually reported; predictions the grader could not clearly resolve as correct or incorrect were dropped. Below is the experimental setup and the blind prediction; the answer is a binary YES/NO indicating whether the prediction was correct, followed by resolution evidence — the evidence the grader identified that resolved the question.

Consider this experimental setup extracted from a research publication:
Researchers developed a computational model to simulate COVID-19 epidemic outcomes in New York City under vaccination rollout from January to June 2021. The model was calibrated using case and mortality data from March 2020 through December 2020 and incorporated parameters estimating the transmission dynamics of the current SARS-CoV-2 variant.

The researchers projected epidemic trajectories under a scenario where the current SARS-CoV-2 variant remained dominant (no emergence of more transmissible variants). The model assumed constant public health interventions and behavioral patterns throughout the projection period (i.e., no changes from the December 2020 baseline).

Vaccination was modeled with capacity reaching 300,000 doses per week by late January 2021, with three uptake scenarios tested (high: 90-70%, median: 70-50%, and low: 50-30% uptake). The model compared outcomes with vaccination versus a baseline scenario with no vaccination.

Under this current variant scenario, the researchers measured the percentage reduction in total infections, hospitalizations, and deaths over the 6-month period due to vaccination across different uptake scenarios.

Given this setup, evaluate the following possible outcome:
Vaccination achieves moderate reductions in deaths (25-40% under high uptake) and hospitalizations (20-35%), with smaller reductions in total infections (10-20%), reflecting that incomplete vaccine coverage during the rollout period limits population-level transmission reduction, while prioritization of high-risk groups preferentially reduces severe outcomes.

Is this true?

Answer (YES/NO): NO